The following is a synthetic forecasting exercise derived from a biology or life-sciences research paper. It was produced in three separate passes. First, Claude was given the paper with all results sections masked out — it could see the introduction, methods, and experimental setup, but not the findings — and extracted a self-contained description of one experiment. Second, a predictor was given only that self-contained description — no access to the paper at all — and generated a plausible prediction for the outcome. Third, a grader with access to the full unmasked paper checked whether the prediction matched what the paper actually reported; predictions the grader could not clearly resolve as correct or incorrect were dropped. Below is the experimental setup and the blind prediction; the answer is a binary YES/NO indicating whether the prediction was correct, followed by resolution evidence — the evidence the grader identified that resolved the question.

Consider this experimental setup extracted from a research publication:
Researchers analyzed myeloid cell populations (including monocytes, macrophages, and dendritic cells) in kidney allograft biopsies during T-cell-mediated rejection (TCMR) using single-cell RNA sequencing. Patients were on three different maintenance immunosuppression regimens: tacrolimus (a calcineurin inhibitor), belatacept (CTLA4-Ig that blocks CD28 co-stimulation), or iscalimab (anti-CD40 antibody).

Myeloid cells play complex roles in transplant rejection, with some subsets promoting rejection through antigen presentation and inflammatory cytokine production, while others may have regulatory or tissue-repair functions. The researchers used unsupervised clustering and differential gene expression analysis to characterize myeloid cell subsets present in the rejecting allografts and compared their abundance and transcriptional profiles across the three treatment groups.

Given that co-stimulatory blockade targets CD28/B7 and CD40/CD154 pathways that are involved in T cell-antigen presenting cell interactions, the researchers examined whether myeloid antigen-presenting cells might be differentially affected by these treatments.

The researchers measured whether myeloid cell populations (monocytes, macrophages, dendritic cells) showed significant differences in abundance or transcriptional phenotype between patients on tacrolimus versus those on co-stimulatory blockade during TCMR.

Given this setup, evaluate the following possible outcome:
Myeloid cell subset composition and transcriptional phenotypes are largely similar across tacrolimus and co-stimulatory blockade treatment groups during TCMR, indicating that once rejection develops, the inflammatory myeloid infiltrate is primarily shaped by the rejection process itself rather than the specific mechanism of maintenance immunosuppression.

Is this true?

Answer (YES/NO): YES